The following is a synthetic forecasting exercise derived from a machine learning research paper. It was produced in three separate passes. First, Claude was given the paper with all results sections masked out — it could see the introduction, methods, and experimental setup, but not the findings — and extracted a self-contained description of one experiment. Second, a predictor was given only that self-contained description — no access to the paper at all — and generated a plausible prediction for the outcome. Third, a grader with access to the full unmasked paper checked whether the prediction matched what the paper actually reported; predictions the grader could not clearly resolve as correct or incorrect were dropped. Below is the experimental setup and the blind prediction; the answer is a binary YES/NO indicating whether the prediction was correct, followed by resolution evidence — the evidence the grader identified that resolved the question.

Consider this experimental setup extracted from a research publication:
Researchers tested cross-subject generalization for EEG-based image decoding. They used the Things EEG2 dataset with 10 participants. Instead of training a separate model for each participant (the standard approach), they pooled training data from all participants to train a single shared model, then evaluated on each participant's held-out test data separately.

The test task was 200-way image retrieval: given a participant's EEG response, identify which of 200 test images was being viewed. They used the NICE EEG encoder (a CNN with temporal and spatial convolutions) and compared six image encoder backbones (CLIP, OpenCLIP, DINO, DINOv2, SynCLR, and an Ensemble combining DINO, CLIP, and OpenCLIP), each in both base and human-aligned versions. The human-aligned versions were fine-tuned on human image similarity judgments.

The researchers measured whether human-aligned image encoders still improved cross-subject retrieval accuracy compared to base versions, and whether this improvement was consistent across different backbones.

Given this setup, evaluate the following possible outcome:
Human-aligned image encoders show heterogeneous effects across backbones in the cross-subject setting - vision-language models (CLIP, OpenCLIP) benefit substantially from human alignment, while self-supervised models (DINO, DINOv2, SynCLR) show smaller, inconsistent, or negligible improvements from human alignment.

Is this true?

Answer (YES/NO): YES